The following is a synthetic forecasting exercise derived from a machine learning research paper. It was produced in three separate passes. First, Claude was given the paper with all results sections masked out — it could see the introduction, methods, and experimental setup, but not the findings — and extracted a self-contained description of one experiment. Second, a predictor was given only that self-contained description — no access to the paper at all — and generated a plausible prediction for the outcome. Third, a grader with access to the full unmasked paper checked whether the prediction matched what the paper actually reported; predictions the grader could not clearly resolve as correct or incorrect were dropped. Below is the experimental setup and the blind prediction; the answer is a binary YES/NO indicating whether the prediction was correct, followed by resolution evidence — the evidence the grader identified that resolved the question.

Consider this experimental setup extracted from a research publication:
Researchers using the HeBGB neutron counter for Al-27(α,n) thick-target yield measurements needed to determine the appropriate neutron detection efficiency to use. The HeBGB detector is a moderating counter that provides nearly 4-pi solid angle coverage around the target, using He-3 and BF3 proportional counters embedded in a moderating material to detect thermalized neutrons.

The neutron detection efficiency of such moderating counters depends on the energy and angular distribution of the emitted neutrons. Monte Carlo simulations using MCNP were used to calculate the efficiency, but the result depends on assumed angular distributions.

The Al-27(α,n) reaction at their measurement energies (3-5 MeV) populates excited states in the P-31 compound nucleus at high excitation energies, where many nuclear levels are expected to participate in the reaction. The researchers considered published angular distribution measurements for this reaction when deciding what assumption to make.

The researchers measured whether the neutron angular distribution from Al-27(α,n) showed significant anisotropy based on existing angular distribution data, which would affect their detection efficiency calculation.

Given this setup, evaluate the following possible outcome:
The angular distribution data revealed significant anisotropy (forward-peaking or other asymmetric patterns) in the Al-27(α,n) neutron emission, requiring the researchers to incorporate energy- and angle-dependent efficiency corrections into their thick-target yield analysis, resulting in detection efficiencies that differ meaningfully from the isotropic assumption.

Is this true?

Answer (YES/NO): NO